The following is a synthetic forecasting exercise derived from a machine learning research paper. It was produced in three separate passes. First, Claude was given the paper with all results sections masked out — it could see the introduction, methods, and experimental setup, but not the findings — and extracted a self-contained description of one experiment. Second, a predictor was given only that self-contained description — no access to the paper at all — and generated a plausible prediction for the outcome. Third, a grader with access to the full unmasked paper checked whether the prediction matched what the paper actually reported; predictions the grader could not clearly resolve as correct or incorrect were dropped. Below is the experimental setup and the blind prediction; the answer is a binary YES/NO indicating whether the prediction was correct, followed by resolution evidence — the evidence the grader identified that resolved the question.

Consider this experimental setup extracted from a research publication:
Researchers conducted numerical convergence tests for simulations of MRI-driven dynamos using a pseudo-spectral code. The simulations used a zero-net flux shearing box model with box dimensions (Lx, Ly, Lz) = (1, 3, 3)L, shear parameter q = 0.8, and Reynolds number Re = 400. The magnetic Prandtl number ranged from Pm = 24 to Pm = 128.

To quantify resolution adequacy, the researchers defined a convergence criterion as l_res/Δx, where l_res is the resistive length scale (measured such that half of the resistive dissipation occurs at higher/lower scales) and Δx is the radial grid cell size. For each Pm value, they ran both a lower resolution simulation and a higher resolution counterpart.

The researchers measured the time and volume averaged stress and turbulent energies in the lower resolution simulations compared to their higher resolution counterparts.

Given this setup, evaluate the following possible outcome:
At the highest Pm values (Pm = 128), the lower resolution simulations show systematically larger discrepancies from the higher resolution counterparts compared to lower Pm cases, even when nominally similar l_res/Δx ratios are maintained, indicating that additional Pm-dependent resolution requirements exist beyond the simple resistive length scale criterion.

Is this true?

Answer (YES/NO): NO